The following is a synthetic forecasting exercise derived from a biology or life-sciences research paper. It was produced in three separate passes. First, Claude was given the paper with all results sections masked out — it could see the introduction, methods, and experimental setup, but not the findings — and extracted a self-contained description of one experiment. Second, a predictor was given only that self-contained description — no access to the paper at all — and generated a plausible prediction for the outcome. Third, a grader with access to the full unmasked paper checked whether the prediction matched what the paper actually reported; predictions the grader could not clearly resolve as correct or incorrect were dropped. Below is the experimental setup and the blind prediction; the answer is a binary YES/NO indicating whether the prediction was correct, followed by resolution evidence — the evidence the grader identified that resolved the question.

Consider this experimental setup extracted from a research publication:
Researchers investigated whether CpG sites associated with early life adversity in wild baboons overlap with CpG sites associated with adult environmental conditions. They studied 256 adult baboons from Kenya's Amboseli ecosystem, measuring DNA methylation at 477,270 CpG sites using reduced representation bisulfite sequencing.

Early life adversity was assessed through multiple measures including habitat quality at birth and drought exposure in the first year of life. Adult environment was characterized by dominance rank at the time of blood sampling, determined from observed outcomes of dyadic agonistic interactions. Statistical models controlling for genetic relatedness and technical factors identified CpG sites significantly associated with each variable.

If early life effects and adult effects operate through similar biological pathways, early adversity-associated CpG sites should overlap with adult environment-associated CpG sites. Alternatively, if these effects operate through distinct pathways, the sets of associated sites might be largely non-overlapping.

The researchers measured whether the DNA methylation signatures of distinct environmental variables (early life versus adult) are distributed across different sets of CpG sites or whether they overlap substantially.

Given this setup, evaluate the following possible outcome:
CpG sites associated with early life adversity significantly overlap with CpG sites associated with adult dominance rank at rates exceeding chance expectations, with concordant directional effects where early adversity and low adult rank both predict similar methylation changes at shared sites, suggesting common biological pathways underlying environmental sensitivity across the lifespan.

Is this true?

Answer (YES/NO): NO